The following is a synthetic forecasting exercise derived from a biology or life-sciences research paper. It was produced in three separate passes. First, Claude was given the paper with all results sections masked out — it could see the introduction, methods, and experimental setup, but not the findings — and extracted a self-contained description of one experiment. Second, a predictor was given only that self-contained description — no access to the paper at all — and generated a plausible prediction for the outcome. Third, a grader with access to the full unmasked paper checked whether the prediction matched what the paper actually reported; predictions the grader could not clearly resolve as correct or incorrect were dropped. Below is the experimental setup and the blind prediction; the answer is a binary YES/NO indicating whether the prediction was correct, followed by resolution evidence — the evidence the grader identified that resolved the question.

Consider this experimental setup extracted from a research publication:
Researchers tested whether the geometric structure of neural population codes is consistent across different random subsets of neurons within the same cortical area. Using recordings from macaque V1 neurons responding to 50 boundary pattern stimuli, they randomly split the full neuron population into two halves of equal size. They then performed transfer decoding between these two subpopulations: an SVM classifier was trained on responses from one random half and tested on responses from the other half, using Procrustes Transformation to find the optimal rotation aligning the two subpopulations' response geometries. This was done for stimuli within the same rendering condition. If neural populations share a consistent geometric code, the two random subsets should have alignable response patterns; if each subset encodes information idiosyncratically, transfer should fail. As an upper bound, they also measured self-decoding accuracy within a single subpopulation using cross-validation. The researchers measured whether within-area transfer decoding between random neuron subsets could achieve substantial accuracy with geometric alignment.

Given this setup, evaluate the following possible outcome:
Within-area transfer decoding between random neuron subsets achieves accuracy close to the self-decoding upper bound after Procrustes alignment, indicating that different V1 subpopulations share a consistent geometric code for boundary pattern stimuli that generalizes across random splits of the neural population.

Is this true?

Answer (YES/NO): YES